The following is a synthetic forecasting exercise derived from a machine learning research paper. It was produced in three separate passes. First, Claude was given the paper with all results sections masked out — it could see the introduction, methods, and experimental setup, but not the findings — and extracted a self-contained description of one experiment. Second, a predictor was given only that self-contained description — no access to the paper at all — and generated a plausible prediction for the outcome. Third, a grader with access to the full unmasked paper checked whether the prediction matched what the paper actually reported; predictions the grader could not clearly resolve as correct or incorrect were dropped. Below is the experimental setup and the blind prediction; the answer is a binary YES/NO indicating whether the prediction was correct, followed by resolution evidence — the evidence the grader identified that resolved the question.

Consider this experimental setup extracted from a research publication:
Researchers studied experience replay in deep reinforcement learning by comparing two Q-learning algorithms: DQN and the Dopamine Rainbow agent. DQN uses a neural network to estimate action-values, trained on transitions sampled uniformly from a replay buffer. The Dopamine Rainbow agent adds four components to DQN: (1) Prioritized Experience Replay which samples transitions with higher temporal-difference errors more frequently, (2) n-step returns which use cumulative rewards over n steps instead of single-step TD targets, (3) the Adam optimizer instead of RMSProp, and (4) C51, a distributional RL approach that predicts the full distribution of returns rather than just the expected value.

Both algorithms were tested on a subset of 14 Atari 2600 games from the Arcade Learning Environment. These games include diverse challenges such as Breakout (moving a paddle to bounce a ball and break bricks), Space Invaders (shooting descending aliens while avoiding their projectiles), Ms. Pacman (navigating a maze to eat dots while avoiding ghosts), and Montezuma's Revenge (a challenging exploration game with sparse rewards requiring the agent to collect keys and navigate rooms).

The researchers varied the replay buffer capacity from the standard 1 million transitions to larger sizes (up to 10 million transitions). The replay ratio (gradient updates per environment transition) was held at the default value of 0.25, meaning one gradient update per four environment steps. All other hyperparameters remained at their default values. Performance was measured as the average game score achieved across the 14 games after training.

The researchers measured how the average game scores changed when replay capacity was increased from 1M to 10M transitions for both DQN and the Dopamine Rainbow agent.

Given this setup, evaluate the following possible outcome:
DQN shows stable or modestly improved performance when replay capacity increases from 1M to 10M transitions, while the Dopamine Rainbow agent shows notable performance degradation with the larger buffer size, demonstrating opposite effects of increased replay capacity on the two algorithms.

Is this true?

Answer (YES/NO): NO